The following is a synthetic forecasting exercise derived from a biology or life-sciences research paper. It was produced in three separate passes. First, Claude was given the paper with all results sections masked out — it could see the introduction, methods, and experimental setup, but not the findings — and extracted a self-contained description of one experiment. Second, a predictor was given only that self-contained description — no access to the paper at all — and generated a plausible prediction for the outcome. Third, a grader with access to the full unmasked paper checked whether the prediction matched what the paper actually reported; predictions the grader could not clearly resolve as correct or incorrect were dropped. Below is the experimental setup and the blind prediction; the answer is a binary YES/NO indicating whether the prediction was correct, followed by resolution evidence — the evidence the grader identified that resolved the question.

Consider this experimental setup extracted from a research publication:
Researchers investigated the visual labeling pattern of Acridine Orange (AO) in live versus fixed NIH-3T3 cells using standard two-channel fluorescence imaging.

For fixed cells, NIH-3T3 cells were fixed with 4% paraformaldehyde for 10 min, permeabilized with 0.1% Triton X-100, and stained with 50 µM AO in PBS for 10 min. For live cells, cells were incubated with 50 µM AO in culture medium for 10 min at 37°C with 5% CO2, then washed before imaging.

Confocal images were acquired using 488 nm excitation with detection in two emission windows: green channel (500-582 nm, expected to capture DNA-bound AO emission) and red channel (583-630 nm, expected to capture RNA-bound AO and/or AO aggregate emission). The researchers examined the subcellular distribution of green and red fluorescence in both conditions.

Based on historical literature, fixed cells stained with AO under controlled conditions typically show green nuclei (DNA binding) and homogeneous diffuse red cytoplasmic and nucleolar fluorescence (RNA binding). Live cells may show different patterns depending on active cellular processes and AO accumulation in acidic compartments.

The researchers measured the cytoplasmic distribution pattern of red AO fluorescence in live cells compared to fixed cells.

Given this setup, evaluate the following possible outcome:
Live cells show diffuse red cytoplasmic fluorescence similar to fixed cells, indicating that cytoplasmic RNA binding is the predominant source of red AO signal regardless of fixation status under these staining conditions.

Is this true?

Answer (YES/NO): NO